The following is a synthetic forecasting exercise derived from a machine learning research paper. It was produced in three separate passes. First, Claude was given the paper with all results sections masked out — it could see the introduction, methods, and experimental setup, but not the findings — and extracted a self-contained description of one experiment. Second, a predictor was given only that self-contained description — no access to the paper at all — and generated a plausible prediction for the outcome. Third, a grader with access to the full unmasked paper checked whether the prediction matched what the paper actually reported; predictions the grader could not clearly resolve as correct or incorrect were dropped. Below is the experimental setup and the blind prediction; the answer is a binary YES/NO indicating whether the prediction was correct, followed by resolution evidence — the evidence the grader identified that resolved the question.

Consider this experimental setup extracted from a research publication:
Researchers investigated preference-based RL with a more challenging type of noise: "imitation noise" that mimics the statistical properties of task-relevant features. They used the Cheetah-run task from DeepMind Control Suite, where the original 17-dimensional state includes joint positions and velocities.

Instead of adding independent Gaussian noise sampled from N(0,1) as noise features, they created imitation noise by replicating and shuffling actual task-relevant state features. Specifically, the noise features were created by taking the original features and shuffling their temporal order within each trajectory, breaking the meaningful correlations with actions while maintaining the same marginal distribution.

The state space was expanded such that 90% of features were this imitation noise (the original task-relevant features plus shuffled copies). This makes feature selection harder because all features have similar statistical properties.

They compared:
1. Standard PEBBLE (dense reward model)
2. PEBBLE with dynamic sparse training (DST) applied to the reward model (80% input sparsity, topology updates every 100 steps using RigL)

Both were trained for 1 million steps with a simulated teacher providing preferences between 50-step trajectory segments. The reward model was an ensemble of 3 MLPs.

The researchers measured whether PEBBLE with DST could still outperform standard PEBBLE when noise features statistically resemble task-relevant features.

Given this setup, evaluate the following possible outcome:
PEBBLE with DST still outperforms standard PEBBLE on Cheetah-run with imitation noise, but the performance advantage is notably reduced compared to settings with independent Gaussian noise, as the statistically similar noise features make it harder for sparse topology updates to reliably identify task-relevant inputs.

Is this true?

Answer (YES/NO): NO